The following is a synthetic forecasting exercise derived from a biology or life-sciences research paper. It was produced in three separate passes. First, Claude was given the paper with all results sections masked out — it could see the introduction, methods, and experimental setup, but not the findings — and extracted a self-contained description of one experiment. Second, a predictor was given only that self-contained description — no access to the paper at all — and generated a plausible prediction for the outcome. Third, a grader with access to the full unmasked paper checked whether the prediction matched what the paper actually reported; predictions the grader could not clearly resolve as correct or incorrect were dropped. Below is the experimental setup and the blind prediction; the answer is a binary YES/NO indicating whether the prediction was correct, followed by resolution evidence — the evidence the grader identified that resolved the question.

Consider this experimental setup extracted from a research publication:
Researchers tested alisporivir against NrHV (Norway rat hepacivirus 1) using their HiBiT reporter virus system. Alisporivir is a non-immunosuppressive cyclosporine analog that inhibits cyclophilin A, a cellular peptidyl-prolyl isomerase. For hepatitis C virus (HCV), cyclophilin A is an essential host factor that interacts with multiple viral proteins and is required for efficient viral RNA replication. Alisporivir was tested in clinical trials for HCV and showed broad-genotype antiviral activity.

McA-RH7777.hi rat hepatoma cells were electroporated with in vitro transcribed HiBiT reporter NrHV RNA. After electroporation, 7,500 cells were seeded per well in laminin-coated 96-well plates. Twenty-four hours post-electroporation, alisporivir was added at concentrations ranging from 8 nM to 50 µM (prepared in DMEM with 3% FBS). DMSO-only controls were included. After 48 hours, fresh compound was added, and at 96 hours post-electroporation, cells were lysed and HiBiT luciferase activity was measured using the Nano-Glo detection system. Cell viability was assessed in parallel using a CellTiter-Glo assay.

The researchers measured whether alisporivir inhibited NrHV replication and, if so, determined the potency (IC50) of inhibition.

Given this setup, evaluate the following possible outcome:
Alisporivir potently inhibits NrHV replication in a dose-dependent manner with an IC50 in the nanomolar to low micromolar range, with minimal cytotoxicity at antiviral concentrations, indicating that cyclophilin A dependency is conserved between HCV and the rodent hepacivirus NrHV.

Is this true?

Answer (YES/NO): NO